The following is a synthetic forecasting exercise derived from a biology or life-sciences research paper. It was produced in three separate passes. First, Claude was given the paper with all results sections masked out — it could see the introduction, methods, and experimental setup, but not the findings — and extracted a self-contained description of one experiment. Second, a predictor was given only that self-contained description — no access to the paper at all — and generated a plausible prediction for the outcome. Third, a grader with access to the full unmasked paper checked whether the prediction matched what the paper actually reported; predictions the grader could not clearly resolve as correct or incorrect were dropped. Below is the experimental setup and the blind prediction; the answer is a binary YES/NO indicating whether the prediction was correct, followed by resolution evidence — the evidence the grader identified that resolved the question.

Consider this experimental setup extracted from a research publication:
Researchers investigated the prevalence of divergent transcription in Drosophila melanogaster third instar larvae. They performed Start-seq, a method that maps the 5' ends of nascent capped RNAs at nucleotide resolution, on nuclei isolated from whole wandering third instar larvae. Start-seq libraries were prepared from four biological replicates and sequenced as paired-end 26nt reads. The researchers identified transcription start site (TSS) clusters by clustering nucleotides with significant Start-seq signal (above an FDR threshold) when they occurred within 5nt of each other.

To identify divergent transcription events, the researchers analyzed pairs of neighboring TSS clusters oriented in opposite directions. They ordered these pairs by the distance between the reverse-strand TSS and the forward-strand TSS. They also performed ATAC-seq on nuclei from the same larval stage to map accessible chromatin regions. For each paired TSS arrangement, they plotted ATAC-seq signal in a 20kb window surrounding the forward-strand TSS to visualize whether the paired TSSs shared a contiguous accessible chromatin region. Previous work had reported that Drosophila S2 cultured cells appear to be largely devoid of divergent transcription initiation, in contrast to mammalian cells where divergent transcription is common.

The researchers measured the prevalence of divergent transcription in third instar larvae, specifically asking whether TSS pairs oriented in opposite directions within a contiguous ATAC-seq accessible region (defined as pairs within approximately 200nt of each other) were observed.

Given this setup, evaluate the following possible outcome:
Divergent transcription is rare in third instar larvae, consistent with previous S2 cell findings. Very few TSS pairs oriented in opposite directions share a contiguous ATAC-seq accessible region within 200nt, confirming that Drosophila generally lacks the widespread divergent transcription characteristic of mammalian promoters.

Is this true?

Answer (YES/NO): YES